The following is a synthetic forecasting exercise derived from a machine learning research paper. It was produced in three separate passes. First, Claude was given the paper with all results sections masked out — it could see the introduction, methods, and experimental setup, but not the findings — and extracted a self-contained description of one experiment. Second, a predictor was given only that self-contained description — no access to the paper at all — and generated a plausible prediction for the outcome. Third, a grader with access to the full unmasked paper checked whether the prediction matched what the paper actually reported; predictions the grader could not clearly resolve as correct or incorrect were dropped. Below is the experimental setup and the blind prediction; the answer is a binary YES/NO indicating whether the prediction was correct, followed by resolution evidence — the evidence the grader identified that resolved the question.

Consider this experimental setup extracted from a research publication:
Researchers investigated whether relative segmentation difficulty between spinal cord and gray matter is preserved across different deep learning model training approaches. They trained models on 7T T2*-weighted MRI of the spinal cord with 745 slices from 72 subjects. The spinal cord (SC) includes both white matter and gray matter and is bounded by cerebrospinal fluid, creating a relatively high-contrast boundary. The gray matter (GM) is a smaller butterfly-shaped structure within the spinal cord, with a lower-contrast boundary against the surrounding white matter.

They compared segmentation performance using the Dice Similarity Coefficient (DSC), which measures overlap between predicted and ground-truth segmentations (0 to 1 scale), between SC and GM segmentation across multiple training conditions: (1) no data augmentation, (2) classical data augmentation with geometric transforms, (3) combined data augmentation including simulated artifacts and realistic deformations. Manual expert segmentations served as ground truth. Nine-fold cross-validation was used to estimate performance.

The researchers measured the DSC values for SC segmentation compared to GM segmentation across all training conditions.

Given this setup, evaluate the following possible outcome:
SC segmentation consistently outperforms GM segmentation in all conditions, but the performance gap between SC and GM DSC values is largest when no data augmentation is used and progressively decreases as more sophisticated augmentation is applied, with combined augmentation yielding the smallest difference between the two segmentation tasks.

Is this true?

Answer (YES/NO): NO